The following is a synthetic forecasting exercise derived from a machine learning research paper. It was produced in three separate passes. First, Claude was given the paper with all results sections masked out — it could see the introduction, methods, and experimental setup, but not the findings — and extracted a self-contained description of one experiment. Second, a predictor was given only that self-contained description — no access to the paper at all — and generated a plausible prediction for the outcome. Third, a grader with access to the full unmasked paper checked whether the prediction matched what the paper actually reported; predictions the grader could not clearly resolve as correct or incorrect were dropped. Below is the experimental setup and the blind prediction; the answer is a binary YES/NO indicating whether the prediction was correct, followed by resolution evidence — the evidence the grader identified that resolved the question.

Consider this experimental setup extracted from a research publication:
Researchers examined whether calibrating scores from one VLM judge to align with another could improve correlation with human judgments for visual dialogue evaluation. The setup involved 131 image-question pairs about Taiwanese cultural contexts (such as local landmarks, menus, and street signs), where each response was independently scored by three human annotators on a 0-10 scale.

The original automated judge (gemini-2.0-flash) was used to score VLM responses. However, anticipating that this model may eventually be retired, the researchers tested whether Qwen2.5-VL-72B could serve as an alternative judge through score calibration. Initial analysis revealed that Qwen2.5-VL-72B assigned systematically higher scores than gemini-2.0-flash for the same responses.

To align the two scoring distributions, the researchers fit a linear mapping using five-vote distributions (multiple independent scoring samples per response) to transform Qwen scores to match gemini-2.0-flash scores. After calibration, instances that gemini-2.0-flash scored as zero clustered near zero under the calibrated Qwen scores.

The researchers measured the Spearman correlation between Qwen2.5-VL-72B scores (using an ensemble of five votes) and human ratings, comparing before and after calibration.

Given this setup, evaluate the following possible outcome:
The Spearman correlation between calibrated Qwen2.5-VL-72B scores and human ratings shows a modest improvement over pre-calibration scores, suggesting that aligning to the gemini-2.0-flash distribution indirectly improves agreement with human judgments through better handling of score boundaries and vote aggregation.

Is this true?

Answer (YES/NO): YES